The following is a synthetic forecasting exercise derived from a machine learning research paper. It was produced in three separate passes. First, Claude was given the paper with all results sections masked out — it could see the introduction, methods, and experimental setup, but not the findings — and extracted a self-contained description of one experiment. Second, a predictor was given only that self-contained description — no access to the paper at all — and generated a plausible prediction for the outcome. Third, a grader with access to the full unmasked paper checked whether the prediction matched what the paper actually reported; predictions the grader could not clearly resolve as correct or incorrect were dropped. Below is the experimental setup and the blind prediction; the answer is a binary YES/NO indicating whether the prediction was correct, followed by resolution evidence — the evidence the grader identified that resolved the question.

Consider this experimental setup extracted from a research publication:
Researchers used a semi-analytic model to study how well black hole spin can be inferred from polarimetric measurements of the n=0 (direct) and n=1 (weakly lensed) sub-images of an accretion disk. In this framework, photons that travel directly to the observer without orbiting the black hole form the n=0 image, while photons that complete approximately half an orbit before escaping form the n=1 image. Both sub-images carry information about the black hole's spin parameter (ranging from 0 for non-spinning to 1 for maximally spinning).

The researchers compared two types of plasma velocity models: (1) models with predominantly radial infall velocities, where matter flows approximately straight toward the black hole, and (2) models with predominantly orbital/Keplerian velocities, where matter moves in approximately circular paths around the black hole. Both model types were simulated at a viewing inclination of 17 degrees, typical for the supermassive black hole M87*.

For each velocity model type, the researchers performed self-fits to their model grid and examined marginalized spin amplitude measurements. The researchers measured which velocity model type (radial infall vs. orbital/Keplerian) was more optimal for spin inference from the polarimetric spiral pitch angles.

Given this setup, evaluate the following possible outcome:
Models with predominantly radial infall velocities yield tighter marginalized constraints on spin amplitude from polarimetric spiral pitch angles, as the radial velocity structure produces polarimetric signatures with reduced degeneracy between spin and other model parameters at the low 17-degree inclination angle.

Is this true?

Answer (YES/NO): YES